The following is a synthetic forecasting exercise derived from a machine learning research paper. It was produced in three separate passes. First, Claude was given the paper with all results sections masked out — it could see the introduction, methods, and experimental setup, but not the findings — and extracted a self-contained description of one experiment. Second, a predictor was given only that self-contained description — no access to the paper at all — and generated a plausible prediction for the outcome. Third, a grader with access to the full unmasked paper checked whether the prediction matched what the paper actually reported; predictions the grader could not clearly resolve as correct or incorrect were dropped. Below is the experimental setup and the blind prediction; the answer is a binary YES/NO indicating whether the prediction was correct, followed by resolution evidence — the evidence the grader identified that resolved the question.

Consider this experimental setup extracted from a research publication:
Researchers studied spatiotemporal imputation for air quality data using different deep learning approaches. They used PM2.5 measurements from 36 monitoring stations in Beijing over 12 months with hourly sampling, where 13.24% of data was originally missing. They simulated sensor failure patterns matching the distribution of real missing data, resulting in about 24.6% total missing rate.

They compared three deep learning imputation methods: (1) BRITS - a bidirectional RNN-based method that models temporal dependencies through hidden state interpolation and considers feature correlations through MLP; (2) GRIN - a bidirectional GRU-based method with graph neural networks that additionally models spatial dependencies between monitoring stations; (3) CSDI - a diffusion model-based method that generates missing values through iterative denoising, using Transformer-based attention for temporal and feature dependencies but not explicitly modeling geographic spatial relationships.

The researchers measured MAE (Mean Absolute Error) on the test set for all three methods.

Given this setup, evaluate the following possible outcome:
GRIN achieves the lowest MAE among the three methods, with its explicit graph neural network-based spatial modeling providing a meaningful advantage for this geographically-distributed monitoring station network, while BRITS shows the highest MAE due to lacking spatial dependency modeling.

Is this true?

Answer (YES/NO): NO